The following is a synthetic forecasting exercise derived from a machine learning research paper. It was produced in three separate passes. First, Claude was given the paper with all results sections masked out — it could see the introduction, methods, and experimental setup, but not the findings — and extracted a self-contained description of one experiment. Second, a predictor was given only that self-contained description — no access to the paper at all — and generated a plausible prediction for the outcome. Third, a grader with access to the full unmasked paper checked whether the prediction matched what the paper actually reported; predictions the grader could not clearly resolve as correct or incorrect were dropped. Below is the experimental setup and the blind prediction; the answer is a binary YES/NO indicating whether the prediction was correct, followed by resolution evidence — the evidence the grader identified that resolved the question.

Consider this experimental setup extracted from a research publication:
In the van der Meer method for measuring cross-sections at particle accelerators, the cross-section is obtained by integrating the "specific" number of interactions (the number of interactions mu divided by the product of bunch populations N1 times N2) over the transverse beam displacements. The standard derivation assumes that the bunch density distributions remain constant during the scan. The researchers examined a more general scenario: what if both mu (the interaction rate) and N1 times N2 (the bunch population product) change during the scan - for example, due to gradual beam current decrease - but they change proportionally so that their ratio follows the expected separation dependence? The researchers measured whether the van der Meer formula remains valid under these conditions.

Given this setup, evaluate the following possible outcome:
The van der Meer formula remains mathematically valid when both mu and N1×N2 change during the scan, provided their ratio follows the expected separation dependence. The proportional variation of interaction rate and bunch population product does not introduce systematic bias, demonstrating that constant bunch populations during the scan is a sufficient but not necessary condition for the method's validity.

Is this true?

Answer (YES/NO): YES